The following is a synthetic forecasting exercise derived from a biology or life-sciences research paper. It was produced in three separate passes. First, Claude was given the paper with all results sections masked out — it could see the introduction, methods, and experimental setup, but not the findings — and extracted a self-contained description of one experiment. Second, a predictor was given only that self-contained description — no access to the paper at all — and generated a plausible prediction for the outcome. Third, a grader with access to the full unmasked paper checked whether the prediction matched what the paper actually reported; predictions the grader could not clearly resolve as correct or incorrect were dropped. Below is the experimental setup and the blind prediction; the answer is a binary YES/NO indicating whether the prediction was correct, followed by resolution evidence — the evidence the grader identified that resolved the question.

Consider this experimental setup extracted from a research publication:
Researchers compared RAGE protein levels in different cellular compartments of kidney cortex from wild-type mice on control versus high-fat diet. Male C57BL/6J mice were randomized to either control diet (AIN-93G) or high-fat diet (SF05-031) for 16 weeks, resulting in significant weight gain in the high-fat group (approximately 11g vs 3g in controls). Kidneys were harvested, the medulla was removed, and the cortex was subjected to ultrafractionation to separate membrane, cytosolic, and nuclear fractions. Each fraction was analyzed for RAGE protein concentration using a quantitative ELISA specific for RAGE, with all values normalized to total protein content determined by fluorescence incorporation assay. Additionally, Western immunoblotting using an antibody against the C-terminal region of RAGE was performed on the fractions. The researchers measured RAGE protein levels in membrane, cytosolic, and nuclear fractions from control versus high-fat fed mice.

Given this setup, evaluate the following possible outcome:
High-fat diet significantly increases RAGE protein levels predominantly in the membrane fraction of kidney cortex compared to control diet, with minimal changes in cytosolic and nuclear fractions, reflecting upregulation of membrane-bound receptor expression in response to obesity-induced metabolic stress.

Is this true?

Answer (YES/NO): NO